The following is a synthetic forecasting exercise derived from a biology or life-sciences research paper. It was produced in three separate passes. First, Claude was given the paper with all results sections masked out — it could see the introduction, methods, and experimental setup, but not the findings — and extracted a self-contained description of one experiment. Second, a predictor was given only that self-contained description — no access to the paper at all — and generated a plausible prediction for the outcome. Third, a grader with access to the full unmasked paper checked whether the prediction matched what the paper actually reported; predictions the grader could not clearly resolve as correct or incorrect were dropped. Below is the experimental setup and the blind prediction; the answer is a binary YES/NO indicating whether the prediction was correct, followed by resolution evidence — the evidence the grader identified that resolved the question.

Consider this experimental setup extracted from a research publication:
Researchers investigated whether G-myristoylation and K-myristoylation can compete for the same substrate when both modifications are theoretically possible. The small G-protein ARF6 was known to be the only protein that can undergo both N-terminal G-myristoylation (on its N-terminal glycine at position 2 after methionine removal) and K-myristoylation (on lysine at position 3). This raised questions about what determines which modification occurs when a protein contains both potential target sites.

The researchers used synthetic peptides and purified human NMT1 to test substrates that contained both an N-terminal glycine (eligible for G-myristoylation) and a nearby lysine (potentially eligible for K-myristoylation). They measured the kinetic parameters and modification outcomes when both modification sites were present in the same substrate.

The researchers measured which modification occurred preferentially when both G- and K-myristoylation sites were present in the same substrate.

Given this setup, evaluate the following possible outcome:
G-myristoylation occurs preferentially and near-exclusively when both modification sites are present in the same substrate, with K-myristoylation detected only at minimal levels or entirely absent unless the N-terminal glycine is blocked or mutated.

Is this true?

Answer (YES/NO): YES